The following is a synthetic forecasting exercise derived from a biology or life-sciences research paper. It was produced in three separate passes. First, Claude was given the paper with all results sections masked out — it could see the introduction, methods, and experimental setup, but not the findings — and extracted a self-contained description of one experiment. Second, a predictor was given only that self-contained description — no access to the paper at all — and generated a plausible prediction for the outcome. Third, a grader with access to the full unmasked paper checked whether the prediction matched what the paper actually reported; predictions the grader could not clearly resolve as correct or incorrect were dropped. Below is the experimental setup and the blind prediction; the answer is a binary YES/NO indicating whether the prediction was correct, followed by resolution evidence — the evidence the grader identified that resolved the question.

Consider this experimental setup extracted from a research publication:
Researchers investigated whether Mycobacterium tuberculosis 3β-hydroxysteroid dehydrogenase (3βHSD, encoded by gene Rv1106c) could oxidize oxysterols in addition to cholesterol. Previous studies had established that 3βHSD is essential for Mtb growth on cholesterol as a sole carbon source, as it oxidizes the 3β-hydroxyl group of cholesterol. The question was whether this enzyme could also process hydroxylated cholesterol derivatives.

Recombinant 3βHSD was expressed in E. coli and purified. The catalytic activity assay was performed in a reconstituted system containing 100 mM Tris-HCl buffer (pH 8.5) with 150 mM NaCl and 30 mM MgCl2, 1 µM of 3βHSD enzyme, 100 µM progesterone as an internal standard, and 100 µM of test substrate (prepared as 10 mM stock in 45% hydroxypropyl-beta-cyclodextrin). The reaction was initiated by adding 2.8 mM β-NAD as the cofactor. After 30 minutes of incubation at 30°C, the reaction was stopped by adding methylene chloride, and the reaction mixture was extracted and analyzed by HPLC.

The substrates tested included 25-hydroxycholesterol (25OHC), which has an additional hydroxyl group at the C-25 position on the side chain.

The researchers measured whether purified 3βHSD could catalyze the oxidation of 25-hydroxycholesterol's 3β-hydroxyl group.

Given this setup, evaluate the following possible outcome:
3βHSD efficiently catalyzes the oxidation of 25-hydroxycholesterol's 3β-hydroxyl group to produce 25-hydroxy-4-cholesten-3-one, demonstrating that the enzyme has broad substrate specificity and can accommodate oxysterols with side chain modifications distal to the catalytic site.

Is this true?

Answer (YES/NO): YES